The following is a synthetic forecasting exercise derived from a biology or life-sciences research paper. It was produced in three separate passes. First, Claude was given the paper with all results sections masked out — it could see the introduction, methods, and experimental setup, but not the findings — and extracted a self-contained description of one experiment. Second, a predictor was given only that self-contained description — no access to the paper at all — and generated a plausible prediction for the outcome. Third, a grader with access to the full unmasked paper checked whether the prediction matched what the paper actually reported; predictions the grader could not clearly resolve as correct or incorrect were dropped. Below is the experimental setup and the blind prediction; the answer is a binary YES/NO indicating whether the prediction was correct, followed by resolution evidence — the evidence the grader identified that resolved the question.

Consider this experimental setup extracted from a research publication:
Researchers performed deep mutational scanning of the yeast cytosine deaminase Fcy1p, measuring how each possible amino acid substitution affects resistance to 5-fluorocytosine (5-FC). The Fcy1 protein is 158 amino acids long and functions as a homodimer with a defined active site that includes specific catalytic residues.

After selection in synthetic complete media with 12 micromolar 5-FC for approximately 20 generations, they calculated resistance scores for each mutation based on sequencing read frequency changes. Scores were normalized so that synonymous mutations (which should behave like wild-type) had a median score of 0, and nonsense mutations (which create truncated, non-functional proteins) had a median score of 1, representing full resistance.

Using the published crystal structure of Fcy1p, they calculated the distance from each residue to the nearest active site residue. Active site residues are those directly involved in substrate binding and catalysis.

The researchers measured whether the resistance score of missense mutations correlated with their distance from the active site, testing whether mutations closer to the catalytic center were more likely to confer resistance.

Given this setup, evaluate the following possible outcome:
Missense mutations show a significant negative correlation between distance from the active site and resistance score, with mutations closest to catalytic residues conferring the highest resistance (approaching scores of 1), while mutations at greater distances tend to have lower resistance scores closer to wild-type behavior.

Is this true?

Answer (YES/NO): NO